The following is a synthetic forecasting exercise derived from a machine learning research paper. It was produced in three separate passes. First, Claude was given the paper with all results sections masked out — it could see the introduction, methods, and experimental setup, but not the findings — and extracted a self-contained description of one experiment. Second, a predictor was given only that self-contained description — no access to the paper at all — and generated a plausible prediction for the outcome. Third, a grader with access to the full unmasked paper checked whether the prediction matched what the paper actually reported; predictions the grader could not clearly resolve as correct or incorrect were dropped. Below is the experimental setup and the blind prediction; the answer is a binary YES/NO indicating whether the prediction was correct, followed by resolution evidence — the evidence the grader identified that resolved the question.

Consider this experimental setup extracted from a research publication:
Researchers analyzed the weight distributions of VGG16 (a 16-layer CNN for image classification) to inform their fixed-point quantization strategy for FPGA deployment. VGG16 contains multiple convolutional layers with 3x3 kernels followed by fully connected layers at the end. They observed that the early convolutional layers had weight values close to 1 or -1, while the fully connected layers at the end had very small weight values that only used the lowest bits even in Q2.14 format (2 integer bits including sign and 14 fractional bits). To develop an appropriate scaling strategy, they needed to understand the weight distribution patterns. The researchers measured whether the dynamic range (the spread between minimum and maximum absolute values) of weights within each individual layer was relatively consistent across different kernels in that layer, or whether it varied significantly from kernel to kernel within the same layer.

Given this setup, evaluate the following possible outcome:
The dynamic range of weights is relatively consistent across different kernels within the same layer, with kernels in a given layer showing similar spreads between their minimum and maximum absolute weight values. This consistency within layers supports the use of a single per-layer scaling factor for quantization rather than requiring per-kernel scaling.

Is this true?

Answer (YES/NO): YES